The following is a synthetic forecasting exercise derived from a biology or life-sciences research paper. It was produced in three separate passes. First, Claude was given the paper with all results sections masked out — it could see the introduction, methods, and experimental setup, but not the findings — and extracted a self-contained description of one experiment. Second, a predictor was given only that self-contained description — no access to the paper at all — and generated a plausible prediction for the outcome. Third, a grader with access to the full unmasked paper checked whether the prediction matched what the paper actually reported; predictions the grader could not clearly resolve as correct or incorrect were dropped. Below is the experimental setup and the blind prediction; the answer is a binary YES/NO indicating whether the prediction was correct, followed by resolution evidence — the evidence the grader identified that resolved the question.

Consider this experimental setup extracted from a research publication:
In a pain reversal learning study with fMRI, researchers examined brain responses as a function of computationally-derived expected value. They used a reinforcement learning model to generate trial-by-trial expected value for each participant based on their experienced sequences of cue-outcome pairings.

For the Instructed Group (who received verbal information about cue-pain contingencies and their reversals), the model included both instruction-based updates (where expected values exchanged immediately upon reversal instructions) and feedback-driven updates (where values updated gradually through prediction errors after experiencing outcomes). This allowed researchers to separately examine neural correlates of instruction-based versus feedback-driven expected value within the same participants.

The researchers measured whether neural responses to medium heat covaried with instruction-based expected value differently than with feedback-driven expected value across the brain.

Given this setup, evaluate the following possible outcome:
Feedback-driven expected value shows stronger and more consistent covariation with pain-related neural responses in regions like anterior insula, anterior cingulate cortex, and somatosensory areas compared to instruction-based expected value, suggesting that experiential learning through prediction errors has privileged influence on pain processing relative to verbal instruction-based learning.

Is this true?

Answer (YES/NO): NO